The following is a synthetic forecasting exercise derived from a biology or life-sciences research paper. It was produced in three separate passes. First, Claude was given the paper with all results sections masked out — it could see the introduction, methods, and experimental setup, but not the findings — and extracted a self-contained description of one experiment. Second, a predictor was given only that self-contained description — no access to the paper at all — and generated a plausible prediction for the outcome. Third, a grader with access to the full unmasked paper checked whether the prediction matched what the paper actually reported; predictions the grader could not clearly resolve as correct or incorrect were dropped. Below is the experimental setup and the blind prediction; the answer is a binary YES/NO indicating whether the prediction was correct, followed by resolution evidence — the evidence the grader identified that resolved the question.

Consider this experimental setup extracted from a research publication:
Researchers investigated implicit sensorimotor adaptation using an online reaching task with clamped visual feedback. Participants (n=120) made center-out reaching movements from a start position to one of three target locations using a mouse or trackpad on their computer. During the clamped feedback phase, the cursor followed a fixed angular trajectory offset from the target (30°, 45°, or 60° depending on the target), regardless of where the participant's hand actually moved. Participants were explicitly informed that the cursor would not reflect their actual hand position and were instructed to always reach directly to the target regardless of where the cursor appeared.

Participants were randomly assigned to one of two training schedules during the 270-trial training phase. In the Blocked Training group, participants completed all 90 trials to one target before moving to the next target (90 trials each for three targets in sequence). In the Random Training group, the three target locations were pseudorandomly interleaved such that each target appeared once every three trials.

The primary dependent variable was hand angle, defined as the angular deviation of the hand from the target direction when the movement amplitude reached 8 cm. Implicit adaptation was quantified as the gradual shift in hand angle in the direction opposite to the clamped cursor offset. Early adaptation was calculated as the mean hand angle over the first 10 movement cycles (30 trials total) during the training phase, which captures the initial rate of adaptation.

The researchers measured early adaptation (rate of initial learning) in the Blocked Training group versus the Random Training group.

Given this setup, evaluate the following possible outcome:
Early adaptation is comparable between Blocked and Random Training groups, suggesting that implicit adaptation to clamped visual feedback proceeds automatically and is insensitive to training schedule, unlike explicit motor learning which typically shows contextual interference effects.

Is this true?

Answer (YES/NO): NO